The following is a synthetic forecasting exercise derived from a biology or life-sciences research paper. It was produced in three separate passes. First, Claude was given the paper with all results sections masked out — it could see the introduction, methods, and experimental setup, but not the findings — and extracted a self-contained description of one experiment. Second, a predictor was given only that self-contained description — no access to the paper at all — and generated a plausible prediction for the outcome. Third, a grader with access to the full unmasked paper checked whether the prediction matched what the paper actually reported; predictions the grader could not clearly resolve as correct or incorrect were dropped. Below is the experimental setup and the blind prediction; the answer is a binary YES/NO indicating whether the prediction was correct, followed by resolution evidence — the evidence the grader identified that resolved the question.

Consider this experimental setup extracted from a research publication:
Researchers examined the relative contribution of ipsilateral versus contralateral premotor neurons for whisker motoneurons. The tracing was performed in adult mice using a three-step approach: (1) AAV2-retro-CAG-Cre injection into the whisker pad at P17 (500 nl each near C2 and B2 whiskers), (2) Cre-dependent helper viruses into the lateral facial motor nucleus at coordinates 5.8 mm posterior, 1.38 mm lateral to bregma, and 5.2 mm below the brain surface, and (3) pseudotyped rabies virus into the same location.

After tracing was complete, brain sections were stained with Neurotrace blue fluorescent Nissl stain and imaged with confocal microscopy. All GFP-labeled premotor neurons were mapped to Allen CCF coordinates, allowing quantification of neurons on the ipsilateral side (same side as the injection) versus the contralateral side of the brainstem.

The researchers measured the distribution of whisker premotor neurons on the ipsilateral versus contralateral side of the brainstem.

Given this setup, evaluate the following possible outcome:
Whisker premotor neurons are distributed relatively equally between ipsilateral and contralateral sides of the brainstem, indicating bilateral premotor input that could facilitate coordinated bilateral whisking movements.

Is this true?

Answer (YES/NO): NO